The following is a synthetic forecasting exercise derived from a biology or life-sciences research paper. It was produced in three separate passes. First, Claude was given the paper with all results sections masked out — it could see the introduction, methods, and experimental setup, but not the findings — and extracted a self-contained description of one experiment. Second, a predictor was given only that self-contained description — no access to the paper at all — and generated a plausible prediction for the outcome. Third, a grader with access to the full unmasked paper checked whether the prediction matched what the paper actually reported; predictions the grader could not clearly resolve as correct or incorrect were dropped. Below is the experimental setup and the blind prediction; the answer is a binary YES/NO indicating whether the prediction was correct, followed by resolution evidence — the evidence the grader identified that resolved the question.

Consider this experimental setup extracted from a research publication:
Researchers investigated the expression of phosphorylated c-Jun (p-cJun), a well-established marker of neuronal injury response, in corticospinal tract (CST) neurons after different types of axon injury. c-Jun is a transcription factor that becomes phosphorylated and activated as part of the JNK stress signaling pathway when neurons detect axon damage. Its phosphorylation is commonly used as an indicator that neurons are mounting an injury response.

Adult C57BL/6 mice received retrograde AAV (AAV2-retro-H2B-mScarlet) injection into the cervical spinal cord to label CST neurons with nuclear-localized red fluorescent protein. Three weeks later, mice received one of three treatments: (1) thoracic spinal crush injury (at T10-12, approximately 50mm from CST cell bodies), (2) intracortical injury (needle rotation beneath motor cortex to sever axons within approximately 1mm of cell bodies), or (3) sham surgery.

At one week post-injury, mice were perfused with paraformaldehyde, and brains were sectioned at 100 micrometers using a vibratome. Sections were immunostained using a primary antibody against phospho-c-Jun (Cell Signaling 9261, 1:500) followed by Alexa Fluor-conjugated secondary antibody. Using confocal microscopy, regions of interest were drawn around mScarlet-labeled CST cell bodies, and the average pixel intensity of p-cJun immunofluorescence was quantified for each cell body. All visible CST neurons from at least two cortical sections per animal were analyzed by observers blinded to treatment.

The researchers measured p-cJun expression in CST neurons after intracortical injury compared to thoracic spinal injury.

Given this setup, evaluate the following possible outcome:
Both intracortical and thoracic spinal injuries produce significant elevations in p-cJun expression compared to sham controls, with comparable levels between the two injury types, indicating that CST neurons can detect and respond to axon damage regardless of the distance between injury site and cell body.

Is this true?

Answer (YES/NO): NO